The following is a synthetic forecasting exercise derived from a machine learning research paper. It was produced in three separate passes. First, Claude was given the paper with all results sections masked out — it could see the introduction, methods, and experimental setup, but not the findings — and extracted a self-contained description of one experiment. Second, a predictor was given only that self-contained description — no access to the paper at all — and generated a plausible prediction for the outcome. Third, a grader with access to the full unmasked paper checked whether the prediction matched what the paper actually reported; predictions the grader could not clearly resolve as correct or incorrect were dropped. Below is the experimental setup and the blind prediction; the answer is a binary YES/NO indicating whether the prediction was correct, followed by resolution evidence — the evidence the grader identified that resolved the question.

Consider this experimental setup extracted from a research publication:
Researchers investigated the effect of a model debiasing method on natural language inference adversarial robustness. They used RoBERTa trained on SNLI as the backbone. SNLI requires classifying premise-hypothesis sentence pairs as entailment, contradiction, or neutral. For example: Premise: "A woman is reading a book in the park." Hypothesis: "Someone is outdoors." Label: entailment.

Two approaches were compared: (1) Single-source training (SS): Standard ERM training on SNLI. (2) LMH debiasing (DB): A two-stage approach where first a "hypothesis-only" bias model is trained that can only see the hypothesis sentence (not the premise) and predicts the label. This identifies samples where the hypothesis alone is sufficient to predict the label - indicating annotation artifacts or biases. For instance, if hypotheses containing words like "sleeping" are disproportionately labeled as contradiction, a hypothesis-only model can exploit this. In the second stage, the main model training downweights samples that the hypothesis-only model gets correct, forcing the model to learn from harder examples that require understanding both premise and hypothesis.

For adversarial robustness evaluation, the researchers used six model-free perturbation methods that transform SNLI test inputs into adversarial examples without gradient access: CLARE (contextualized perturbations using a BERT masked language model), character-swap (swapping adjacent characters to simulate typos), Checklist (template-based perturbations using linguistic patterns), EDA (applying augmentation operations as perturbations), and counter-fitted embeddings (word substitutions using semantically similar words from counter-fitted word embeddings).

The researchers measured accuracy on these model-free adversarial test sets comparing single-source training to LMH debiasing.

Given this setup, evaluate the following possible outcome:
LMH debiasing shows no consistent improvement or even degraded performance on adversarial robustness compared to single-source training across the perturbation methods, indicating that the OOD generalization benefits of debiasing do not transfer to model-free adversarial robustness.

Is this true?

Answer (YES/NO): NO